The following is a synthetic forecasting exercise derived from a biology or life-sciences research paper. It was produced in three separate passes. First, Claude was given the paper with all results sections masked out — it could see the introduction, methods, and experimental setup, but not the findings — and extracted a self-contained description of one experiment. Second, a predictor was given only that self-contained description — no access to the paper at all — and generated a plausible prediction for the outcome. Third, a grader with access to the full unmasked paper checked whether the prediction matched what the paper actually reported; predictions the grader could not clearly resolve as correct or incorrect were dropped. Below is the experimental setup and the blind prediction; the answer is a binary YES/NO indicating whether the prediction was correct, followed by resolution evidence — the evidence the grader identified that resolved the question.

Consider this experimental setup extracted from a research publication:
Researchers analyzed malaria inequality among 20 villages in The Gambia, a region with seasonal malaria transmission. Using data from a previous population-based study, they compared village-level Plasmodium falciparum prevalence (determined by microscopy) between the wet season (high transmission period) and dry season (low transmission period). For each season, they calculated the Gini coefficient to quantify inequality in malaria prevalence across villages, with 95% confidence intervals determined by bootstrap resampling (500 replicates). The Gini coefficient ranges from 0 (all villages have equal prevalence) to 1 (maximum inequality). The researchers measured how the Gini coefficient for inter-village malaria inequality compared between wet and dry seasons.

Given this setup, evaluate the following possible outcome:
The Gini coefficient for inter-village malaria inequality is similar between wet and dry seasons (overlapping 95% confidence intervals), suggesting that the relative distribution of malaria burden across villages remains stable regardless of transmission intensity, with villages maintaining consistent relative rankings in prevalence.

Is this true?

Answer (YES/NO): NO